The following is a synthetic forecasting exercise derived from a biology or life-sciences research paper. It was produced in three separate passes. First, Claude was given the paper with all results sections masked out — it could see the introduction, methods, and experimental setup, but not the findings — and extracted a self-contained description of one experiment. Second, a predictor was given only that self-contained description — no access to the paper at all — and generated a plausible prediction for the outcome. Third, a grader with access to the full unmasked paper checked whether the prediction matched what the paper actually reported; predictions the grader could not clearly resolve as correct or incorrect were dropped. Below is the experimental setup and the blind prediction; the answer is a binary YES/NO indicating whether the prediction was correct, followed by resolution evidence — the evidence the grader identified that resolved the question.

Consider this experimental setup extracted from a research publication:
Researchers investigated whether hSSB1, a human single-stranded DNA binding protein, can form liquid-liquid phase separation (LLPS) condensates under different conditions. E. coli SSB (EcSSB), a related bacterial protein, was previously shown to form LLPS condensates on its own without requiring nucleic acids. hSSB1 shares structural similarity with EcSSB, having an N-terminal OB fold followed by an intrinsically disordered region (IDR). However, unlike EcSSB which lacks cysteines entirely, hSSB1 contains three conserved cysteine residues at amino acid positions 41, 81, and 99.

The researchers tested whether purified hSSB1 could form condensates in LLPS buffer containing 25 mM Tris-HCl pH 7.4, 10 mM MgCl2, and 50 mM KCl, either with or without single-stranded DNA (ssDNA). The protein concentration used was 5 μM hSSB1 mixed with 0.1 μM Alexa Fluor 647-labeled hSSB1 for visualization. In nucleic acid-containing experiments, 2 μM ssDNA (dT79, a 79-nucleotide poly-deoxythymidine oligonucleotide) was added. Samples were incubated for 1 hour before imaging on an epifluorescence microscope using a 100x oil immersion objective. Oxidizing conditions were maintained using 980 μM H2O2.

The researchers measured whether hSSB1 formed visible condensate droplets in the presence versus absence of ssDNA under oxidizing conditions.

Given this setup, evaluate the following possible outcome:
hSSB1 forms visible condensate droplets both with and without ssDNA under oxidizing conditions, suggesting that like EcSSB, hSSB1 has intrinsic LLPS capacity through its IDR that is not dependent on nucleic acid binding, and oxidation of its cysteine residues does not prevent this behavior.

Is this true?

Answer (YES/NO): NO